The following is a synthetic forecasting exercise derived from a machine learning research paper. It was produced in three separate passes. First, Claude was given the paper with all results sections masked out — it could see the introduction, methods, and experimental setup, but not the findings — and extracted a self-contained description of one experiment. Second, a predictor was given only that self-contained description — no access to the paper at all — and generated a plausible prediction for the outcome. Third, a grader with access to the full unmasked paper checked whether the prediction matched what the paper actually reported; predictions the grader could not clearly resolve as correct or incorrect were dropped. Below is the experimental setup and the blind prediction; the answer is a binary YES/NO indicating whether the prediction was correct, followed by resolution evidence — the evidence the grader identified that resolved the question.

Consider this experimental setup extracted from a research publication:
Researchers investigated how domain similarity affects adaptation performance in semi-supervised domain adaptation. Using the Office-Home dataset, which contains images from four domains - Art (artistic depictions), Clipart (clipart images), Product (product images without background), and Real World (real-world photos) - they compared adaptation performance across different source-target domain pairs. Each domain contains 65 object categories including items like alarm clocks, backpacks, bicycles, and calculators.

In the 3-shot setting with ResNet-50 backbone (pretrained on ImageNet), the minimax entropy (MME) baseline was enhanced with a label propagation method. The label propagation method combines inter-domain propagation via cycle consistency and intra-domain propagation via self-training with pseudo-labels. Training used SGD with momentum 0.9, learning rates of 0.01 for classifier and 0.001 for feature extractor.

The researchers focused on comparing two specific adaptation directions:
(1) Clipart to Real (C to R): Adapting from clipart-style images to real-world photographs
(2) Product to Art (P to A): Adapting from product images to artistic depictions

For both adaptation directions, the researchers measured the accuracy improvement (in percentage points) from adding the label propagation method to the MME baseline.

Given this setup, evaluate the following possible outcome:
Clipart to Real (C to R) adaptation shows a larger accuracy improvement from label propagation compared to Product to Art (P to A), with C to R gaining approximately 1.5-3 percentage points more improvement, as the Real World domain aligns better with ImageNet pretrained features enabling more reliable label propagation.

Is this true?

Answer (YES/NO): NO